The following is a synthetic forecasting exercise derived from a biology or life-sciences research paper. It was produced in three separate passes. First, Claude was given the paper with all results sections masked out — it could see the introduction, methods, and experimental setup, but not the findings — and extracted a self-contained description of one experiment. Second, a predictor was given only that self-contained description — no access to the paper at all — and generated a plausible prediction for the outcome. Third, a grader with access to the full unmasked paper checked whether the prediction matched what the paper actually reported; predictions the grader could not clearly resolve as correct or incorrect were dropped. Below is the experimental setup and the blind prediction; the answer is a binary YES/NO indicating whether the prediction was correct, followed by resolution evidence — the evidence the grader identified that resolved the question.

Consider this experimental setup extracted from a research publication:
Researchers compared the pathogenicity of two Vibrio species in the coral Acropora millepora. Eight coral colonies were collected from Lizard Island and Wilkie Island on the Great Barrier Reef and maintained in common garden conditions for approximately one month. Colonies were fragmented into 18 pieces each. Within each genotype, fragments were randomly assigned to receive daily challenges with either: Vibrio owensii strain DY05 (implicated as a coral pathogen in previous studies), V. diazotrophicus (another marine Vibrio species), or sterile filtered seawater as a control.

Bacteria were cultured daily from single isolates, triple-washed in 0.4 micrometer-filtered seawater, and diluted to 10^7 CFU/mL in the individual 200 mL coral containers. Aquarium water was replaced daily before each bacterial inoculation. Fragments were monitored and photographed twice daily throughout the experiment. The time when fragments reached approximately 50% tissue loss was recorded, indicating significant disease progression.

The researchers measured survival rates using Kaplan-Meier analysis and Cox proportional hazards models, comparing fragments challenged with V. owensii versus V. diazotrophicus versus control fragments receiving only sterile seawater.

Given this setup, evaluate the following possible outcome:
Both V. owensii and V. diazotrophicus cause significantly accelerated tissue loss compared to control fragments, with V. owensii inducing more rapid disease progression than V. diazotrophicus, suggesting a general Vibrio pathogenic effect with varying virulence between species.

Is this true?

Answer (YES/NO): NO